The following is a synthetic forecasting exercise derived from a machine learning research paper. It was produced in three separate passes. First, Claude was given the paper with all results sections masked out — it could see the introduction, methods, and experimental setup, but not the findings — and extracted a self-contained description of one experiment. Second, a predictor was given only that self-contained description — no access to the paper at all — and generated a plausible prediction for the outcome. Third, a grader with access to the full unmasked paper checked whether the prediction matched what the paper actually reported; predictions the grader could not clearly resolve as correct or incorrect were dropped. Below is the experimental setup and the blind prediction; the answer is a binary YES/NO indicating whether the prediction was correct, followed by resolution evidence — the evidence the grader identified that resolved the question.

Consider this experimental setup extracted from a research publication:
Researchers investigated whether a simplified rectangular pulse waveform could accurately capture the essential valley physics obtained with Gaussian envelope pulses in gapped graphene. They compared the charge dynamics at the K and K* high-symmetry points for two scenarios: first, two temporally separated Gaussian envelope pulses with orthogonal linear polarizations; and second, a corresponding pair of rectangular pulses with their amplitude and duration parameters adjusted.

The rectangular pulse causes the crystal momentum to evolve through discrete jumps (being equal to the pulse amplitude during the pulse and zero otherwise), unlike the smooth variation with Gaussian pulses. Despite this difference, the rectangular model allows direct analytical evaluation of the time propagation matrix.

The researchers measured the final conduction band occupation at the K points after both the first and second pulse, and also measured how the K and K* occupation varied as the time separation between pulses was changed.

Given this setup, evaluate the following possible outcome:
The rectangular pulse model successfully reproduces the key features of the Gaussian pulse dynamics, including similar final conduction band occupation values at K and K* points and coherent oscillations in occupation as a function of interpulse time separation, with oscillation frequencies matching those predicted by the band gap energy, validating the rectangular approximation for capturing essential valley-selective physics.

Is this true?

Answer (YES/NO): YES